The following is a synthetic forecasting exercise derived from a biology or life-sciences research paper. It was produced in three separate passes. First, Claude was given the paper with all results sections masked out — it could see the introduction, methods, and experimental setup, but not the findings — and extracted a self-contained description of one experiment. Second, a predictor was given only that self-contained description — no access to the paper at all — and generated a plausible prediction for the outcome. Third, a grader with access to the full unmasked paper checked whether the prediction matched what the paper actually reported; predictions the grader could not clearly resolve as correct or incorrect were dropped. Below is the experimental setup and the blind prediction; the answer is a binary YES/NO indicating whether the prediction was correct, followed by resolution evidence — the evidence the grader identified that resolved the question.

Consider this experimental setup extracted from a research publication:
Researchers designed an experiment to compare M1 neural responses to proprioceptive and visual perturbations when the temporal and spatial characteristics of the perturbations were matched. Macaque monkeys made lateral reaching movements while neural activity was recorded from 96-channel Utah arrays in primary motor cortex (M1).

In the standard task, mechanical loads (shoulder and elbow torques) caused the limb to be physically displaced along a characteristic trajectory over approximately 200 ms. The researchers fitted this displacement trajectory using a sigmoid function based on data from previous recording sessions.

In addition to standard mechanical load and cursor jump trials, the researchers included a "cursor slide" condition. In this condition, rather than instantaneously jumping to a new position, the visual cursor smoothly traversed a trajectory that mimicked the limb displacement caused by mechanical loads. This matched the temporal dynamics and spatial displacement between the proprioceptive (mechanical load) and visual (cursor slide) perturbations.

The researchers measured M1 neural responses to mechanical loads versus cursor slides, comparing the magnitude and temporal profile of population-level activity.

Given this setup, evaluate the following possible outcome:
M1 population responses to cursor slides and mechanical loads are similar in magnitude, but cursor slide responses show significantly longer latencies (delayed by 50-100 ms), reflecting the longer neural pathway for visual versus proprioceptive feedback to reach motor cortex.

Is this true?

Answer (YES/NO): NO